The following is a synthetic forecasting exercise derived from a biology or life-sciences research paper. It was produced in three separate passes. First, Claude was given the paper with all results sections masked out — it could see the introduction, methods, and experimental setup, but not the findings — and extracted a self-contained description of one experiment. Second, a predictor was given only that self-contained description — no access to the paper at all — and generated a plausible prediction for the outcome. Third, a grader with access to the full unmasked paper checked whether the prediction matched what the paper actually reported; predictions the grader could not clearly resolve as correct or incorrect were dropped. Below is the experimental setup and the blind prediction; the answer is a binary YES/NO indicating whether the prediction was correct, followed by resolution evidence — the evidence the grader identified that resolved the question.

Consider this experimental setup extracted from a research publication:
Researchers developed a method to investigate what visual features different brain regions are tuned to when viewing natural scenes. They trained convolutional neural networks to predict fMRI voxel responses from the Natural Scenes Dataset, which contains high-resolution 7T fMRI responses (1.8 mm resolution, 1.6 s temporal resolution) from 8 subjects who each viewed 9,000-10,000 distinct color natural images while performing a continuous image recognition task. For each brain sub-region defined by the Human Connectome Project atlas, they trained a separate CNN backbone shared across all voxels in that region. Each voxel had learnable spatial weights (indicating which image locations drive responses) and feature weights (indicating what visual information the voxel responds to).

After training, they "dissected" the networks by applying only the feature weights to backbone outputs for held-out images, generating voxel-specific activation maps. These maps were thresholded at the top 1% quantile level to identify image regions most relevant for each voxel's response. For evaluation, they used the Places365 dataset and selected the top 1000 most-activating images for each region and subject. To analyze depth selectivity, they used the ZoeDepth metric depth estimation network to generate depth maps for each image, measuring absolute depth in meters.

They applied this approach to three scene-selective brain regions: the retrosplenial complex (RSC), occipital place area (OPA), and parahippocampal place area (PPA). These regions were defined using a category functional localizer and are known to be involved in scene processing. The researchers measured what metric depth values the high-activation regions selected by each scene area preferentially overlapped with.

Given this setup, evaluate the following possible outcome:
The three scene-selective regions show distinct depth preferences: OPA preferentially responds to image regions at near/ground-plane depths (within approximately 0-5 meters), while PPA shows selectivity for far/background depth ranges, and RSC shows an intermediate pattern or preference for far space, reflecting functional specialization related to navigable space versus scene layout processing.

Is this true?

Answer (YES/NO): NO